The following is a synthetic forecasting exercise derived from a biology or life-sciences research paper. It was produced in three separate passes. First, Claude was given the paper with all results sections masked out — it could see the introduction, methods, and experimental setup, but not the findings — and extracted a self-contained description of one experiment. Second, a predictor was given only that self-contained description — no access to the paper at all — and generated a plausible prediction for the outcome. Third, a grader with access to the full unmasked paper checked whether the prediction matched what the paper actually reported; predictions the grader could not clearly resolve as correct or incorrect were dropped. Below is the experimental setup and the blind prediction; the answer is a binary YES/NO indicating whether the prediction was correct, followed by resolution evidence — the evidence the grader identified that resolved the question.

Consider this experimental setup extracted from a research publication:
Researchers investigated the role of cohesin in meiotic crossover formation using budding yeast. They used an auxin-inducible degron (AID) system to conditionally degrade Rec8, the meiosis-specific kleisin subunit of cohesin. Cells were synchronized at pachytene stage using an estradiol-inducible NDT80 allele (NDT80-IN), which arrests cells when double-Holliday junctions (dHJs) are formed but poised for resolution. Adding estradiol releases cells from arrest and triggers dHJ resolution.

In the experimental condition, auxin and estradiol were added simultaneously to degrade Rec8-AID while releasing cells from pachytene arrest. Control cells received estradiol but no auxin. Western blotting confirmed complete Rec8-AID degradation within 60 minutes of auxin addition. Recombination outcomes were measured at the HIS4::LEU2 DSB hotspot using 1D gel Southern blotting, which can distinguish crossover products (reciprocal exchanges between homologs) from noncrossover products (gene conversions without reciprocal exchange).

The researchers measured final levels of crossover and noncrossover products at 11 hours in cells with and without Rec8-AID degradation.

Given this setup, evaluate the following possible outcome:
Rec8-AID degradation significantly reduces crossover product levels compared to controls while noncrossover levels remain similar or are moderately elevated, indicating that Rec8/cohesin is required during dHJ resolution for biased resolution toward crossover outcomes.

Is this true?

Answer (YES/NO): YES